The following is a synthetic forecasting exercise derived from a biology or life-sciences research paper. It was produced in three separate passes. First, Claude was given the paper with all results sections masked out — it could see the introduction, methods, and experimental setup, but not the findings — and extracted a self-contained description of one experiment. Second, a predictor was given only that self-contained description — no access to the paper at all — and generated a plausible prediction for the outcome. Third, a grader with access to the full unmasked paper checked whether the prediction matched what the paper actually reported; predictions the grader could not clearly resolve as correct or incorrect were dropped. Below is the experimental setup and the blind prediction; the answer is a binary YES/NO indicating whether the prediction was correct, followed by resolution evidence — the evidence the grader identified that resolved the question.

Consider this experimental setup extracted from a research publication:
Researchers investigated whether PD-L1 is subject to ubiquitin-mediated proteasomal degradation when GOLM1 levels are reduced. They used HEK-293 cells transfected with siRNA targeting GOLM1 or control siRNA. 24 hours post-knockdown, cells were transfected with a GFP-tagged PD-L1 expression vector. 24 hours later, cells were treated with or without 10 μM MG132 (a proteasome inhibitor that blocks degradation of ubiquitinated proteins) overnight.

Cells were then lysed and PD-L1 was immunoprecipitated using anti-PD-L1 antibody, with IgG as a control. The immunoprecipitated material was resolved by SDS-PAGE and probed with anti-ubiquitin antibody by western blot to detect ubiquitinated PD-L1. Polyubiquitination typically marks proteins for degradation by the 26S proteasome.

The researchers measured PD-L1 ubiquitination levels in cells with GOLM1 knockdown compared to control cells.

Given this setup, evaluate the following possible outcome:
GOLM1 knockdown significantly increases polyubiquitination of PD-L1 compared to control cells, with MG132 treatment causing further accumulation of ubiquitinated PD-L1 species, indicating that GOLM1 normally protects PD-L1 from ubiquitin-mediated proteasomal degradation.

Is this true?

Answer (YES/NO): YES